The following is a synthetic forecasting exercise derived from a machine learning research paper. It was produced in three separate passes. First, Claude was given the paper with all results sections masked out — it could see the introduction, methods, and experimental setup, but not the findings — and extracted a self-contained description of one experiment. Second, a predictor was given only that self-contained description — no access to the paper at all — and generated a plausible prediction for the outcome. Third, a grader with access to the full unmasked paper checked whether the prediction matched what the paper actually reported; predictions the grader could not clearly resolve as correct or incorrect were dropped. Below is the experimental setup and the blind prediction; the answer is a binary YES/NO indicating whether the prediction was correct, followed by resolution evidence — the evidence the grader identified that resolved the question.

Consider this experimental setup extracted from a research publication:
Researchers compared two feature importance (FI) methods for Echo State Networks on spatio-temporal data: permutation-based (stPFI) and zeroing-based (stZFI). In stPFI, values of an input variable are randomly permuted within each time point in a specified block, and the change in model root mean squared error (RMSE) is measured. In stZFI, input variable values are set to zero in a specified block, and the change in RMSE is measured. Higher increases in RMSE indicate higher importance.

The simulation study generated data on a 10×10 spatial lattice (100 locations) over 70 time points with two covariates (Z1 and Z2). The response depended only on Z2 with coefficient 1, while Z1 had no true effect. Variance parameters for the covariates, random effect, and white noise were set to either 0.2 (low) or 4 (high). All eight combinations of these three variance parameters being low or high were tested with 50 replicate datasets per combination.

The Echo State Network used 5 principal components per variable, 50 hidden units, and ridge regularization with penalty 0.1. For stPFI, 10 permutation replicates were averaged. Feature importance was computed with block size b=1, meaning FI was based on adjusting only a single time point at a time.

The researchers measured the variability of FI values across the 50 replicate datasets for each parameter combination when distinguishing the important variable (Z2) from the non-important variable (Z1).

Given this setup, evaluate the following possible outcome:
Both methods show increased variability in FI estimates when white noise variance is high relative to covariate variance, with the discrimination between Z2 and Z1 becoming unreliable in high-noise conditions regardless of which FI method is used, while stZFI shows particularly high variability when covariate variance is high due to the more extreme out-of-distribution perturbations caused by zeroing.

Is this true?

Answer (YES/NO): NO